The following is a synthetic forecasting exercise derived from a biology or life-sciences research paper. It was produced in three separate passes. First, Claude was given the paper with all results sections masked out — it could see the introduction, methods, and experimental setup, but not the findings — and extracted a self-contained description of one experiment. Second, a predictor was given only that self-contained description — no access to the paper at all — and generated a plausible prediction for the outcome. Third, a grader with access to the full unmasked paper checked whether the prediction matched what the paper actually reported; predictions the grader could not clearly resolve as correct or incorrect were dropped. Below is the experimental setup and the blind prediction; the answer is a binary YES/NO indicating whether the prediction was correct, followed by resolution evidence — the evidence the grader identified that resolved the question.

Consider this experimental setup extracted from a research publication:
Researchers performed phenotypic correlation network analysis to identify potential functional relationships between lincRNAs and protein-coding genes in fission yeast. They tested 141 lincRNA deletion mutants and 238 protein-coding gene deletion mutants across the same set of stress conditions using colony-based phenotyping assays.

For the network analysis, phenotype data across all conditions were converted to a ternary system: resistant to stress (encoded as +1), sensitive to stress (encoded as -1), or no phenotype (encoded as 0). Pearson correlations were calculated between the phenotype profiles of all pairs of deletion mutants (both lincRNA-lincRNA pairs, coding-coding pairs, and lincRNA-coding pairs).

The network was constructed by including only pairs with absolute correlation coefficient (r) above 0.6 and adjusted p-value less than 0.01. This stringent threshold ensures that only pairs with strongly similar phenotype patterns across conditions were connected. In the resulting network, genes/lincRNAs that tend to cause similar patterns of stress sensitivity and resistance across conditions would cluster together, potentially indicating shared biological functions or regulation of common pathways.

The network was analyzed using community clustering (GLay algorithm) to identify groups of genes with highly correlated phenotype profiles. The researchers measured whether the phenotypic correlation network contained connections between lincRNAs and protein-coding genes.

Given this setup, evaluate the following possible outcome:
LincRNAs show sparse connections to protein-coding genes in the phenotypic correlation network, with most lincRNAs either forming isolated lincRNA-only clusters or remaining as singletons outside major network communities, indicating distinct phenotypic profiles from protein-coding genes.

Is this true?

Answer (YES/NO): NO